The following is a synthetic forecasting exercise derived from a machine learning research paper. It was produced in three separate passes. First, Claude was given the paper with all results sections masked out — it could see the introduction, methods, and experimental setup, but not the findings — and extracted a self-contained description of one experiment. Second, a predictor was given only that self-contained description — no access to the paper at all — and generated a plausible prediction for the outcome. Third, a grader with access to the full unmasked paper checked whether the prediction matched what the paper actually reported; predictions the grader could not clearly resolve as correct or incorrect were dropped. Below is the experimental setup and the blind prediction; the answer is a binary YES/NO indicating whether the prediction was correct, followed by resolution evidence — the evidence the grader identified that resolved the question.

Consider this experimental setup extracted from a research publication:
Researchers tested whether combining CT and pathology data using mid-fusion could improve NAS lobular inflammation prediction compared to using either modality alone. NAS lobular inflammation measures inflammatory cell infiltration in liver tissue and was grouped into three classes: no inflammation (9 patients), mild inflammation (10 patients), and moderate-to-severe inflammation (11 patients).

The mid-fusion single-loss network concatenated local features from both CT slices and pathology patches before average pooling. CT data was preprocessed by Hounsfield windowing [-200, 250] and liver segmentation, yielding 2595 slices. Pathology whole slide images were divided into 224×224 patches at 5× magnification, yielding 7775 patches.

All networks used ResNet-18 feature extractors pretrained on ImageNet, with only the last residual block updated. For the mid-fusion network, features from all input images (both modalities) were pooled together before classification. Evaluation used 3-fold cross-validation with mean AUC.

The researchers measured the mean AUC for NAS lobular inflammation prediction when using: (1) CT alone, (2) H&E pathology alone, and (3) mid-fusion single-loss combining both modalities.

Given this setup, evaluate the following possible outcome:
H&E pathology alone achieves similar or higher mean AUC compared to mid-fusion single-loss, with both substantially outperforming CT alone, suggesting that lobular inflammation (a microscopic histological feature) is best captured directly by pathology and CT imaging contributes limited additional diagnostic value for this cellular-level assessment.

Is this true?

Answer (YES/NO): NO